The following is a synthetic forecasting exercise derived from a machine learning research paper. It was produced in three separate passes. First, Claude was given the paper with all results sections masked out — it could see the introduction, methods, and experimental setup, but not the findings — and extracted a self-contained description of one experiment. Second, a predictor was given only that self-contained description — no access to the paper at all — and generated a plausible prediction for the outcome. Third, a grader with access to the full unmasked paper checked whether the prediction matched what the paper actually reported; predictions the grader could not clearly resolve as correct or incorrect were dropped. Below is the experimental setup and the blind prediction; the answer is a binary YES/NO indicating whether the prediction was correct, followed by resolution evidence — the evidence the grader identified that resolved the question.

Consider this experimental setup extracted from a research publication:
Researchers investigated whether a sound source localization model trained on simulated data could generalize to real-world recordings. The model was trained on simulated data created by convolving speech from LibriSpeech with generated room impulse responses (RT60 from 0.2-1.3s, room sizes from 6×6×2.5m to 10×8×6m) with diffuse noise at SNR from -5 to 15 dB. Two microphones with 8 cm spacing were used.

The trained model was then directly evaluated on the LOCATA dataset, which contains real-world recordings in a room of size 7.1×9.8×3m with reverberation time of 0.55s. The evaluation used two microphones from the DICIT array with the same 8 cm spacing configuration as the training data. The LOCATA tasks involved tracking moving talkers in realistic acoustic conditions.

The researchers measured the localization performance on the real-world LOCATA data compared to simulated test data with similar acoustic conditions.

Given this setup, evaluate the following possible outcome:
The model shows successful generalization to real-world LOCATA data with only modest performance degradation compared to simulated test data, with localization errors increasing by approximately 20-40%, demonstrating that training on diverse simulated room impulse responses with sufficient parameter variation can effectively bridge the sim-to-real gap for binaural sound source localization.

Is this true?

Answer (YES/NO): NO